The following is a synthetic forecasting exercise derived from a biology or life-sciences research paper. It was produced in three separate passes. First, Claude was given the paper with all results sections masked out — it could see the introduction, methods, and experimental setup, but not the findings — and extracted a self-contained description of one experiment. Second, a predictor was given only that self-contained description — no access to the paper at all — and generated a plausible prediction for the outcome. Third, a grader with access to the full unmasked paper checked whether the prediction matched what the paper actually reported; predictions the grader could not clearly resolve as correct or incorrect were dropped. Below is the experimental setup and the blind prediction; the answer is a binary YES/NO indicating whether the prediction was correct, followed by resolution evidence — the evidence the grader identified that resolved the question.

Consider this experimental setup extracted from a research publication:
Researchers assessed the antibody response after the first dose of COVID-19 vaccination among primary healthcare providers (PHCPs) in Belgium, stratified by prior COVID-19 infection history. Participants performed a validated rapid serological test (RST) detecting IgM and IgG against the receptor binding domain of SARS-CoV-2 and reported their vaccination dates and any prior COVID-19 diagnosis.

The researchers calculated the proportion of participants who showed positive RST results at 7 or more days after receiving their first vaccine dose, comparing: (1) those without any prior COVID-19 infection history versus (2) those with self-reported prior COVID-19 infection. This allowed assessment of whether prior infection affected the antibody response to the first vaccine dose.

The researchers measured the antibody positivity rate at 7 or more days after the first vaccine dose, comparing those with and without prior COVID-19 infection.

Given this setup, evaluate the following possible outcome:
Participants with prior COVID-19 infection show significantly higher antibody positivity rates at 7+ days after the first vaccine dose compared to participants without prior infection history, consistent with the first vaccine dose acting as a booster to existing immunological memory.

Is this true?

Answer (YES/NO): YES